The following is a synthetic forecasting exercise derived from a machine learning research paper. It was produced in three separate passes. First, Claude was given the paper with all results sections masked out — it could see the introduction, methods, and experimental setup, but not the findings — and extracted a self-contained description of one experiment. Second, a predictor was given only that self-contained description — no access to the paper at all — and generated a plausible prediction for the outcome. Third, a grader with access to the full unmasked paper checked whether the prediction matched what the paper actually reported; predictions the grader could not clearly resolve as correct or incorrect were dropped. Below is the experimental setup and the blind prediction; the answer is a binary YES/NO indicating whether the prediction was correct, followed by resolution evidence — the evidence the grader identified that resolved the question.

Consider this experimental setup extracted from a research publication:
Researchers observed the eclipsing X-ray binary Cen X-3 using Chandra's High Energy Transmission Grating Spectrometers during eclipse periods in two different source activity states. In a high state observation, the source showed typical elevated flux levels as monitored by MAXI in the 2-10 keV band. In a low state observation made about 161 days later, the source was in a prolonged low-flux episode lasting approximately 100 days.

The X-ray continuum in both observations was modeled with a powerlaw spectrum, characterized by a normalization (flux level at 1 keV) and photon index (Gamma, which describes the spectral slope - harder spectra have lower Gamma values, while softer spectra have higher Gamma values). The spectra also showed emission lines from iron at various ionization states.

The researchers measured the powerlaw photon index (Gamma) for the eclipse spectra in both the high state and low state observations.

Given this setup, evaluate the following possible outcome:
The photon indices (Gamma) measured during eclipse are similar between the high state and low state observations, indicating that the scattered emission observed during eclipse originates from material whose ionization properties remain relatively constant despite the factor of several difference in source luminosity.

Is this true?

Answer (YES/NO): YES